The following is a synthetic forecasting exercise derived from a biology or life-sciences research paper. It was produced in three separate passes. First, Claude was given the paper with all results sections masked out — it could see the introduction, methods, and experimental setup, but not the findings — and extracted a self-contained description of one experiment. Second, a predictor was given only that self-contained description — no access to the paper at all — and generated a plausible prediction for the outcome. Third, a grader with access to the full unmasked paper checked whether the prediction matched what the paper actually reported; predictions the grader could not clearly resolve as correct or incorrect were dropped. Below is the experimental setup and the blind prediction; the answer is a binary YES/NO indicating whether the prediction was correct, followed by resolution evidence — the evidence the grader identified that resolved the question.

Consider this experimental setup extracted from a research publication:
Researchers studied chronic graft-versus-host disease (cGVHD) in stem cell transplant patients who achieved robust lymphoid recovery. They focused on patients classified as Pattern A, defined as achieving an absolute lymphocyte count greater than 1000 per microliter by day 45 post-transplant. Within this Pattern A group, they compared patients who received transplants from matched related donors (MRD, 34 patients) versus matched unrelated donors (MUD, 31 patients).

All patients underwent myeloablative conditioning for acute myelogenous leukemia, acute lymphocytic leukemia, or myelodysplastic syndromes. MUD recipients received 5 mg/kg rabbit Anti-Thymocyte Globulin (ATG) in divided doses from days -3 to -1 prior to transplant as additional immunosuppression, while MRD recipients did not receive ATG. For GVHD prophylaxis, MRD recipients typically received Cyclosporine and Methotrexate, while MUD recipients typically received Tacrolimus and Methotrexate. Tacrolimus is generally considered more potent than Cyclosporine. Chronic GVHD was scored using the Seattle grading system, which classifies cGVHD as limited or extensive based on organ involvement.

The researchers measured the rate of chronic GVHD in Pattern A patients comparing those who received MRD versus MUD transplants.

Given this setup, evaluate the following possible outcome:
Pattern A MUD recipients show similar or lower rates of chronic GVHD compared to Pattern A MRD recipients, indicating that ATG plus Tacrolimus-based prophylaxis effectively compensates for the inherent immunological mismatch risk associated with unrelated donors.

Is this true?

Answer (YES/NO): NO